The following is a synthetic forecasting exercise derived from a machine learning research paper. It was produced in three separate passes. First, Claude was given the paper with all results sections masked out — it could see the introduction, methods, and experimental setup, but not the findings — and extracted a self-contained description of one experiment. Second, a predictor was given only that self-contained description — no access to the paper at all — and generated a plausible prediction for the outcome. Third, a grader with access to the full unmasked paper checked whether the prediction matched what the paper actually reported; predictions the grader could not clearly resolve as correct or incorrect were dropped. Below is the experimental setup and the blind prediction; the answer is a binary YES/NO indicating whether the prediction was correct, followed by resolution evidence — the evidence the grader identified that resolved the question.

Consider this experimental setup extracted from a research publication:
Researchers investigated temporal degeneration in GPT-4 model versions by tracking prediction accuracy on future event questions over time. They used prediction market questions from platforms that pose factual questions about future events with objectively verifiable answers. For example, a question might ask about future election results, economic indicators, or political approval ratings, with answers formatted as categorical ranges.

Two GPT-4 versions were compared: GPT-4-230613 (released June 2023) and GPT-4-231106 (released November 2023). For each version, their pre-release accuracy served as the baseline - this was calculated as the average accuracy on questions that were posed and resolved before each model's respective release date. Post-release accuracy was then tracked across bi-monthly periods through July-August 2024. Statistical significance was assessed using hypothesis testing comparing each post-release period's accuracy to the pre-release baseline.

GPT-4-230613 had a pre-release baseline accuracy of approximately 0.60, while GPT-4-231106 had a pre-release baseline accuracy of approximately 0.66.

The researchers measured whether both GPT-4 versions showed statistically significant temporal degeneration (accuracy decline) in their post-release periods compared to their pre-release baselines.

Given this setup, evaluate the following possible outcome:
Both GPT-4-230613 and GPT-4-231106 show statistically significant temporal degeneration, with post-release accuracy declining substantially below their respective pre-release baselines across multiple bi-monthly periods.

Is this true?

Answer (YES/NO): YES